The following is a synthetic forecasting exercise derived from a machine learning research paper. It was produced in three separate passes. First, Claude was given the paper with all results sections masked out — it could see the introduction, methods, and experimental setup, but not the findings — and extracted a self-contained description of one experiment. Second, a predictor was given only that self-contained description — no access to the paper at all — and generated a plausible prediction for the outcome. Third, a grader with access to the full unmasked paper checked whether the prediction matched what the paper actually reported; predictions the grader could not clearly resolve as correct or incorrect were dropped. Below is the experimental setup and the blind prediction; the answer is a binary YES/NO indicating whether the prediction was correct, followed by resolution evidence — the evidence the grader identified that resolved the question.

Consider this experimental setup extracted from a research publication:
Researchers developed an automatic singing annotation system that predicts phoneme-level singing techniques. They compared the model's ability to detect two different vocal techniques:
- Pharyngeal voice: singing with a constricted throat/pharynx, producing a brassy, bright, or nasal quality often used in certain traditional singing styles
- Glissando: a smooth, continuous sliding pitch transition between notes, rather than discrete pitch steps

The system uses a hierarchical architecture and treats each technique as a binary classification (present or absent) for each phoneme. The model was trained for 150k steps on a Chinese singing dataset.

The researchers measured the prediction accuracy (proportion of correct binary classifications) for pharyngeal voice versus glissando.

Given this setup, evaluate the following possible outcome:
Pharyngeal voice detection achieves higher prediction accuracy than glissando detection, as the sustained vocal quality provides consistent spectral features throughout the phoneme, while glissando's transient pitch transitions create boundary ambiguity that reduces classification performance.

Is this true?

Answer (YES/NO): YES